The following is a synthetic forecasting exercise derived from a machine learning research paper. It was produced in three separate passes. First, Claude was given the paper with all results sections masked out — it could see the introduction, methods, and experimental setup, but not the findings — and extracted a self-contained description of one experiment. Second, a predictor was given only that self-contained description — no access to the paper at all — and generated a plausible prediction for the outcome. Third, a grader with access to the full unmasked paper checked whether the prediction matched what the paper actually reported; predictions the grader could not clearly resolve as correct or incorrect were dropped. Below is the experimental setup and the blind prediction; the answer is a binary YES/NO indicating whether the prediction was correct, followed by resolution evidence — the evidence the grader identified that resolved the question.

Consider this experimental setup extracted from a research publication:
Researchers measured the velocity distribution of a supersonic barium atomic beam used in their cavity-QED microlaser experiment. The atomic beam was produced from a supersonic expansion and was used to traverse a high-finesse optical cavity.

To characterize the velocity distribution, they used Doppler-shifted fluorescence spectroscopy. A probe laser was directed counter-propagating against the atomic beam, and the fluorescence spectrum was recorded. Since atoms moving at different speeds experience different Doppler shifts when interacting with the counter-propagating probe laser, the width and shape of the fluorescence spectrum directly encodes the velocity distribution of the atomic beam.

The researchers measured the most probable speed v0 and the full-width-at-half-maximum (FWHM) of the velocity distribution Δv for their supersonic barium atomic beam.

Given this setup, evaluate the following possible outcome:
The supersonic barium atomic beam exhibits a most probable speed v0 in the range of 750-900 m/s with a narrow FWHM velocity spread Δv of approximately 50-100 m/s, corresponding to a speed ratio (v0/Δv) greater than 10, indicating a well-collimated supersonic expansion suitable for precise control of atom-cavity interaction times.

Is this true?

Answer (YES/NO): NO